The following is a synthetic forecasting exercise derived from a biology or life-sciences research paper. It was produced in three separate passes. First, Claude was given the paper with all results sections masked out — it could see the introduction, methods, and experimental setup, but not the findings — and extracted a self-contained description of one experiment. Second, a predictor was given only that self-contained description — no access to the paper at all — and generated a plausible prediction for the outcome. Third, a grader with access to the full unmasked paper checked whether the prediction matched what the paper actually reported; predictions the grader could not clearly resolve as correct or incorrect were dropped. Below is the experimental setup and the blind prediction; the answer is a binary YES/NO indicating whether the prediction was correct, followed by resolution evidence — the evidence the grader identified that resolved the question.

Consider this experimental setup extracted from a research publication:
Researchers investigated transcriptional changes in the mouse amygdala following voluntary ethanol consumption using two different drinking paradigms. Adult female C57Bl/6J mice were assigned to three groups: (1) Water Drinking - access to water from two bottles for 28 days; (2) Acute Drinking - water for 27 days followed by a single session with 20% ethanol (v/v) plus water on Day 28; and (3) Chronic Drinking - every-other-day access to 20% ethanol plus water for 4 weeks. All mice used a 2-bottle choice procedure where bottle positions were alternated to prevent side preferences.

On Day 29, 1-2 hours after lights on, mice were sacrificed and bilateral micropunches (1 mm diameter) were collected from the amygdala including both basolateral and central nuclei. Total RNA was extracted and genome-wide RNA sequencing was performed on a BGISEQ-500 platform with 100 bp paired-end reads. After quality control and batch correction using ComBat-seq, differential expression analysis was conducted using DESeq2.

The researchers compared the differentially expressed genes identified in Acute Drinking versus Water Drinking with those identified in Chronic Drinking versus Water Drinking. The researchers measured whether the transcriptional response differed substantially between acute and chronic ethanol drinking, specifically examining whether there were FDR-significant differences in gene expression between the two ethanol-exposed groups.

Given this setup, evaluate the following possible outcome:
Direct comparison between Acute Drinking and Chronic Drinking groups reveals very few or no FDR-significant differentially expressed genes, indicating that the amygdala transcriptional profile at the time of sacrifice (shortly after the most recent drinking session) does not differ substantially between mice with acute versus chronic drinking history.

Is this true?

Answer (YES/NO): YES